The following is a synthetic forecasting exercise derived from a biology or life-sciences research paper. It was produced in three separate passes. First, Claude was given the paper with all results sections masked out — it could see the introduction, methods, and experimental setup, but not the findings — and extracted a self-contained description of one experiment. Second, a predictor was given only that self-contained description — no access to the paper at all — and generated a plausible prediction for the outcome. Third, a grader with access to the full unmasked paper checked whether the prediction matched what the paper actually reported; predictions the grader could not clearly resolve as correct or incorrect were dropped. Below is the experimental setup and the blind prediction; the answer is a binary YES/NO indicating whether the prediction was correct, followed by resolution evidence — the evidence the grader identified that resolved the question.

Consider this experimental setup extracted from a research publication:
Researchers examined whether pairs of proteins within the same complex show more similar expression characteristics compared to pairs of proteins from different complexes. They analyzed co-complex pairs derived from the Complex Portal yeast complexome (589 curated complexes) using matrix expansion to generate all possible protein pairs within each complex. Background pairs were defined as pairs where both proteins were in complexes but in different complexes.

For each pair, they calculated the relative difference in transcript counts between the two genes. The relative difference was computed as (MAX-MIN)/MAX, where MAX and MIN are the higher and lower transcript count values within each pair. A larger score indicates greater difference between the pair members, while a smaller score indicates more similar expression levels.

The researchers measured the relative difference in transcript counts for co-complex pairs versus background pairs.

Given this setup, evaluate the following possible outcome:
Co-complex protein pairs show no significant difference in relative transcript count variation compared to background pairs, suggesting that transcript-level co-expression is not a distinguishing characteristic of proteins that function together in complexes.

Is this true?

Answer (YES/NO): NO